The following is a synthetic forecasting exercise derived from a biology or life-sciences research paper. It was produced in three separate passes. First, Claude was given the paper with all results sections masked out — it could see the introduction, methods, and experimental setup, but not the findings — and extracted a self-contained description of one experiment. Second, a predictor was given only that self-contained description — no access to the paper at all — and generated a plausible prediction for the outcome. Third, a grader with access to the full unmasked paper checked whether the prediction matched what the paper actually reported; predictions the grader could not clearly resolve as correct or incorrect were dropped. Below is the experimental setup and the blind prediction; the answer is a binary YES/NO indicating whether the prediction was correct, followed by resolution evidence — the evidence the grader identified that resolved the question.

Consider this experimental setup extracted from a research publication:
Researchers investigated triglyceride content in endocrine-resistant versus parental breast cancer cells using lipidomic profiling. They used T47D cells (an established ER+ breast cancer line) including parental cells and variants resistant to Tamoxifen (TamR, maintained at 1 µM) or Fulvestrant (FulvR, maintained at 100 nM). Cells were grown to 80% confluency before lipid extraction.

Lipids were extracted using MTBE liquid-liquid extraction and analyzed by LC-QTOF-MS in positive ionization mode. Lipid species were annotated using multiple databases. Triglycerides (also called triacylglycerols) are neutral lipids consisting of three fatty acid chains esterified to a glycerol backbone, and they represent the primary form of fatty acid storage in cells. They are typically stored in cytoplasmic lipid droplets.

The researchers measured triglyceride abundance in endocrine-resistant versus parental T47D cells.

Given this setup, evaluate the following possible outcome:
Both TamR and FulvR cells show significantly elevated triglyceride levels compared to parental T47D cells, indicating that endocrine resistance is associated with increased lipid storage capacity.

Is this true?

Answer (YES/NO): YES